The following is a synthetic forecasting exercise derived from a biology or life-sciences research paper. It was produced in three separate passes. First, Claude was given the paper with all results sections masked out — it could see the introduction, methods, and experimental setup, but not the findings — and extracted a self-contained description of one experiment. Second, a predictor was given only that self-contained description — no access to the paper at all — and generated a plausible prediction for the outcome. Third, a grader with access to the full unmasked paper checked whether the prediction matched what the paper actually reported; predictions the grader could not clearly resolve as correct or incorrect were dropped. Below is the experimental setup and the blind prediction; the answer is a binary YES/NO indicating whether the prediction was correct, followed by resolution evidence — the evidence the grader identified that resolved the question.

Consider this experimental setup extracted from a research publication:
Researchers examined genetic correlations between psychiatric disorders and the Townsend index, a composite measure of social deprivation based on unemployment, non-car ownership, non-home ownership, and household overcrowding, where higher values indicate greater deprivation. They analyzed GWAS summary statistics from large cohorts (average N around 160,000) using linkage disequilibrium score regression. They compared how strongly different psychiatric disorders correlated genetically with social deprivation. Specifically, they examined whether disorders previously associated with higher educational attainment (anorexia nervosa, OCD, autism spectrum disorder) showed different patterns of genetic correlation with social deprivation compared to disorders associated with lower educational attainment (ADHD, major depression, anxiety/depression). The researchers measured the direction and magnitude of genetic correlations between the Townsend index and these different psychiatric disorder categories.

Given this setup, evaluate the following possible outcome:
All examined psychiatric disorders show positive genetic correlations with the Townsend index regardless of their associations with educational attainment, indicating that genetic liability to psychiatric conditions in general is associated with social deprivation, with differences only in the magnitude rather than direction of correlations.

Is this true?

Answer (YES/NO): NO